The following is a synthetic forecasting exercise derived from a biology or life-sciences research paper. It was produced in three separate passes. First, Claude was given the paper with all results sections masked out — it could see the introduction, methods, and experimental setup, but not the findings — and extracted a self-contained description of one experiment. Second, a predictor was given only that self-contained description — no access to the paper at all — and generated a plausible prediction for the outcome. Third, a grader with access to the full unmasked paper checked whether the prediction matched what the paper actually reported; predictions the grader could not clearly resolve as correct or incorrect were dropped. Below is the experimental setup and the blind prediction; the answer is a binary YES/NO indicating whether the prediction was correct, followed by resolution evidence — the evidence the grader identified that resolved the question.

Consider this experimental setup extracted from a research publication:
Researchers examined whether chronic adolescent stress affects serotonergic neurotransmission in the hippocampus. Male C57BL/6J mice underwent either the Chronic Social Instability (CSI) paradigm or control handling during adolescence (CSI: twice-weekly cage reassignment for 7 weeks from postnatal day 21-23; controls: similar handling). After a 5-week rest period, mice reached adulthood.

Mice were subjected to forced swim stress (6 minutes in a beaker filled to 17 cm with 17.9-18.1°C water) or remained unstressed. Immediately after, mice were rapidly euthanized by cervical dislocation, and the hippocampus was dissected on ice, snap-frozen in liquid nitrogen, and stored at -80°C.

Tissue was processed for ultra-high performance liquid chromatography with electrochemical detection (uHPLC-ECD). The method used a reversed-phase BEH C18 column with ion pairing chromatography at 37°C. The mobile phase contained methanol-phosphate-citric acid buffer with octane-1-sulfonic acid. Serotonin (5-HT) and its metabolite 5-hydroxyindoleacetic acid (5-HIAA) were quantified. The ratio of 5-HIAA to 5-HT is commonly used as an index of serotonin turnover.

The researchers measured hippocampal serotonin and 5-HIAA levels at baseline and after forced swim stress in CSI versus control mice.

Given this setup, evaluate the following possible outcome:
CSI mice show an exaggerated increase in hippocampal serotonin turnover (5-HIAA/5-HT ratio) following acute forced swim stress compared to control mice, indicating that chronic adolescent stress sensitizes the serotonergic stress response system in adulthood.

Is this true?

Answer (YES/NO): NO